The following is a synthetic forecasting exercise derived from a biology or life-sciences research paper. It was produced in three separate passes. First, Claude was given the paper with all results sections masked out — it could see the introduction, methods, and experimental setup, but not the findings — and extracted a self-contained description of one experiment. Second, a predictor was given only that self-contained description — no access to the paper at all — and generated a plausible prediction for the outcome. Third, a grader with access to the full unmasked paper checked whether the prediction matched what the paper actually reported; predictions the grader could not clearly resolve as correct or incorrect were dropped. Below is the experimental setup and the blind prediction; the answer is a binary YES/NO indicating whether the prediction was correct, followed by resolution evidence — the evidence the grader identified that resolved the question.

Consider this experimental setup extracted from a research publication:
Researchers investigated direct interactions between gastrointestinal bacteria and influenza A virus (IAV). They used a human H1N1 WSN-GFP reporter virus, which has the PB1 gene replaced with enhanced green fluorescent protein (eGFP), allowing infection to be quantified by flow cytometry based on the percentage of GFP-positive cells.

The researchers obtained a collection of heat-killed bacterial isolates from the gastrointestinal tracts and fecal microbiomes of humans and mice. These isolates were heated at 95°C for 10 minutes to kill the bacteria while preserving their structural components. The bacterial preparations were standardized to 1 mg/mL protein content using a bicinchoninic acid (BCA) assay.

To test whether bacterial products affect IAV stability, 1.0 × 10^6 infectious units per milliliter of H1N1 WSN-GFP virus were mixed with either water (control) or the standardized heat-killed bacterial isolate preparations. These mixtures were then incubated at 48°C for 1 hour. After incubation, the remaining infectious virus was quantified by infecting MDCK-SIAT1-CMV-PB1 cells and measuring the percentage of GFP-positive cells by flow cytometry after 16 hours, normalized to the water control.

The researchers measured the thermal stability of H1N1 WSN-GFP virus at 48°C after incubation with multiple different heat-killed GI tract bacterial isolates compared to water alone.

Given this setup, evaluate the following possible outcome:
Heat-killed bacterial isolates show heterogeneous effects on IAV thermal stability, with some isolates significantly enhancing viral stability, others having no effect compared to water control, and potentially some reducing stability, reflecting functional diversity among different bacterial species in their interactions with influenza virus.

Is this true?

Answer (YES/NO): NO